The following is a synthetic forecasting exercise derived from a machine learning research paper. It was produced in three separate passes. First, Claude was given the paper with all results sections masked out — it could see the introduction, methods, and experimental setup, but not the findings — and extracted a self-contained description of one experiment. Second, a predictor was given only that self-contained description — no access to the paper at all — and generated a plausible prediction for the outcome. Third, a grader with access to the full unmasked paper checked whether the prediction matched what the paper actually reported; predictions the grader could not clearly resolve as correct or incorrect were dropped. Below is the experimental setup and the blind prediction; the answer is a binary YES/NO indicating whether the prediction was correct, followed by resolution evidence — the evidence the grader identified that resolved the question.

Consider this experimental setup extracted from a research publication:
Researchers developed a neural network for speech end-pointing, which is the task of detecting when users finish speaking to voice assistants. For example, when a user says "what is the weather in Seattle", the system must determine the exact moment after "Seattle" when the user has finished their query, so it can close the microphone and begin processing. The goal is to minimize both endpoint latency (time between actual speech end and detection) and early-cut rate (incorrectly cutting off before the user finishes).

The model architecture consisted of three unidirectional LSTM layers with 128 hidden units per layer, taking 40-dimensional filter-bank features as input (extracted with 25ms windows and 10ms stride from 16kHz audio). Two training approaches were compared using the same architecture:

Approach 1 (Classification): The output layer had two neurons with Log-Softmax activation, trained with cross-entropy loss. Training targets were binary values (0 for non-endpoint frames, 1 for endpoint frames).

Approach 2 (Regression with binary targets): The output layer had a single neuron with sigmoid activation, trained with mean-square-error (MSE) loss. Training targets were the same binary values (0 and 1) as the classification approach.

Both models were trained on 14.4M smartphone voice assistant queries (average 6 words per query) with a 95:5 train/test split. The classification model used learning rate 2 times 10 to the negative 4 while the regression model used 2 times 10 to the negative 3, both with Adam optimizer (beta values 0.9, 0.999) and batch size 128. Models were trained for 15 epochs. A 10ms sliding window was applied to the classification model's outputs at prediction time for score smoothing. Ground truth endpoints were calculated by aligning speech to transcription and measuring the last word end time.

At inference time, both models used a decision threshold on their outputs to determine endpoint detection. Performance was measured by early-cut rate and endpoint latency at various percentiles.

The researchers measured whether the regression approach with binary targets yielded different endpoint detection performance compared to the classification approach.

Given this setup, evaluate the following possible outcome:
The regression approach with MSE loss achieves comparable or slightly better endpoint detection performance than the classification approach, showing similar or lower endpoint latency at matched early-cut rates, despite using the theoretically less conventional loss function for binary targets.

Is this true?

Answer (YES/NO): YES